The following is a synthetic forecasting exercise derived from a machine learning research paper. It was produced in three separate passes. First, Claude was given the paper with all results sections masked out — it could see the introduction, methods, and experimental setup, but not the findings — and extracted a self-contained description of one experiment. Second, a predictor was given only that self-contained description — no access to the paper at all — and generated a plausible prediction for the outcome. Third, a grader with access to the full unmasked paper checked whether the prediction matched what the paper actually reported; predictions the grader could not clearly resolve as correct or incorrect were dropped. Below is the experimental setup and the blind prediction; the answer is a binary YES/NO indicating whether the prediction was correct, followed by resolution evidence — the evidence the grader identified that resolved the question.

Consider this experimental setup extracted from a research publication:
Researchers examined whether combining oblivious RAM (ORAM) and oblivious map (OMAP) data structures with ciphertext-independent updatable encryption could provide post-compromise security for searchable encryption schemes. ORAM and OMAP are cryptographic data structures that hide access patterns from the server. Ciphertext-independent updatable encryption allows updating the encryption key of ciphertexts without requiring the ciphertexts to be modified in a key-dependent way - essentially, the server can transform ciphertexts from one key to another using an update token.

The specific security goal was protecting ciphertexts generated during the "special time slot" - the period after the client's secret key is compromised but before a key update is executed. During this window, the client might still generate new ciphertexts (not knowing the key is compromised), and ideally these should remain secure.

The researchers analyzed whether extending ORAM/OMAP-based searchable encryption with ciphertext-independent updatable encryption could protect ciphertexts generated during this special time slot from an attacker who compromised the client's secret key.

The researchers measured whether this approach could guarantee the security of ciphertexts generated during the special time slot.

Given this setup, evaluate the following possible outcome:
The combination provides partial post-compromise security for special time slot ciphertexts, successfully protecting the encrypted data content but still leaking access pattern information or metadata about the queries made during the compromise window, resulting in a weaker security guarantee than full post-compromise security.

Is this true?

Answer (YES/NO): NO